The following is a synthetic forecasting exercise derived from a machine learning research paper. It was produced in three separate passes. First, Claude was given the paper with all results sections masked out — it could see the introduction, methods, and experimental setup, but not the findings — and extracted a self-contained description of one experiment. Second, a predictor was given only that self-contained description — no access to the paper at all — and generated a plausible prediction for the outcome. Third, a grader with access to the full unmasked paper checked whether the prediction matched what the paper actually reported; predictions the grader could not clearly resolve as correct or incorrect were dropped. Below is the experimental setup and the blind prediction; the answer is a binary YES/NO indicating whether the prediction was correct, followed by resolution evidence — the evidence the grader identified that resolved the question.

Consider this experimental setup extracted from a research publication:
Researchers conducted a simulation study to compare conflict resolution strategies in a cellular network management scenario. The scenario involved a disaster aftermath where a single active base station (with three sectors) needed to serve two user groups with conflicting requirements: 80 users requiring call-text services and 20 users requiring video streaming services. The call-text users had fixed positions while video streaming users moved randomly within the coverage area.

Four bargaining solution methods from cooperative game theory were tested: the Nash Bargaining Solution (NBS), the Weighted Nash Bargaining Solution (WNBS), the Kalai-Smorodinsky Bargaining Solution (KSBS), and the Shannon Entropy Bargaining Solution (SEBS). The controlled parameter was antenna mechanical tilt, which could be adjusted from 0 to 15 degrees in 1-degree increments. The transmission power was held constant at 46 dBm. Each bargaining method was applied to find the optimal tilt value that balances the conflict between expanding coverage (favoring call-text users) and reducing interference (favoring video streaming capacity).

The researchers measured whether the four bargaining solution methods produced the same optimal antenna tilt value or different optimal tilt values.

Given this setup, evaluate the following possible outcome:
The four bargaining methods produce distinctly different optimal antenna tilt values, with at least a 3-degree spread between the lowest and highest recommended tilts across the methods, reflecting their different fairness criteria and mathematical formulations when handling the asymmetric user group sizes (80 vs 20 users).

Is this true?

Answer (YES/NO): YES